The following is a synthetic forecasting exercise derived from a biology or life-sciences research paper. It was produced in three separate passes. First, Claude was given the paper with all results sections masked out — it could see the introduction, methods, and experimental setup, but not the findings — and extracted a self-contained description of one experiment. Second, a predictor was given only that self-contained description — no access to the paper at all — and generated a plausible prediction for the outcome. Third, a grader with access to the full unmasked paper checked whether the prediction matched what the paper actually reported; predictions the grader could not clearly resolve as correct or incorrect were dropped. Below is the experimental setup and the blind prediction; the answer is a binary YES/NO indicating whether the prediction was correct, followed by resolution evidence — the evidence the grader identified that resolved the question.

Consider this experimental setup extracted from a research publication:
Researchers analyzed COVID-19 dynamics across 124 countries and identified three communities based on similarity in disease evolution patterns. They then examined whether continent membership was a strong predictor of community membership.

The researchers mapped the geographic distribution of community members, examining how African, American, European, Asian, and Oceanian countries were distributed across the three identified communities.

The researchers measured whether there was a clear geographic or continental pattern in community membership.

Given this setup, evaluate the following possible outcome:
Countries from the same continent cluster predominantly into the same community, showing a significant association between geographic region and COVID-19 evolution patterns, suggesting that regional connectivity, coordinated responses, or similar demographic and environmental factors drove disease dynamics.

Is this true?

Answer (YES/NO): NO